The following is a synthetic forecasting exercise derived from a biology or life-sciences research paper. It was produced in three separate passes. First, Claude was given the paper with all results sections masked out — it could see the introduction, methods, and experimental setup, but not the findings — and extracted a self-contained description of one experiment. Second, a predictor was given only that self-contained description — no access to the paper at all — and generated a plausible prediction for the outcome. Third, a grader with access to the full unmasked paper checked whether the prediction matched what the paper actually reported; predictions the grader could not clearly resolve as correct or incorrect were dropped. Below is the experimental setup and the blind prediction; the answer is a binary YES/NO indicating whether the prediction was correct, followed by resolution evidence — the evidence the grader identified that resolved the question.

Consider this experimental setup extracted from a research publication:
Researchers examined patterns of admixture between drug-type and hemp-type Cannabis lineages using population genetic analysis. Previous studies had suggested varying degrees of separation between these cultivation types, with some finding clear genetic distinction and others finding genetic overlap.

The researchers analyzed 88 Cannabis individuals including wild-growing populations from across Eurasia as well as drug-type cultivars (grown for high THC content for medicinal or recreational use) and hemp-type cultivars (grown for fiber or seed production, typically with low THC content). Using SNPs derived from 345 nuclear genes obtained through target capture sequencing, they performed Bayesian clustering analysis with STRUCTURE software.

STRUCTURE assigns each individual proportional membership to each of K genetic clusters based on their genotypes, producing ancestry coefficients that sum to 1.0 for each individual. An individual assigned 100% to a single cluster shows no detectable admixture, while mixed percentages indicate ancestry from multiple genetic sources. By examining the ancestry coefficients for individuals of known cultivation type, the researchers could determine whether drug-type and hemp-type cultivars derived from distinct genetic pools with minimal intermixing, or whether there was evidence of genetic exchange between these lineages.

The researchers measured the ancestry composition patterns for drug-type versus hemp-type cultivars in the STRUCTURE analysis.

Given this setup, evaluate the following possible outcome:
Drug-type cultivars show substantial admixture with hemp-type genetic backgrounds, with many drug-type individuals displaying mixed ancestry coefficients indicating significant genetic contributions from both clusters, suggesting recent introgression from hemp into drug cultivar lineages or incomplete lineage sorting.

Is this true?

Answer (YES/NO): NO